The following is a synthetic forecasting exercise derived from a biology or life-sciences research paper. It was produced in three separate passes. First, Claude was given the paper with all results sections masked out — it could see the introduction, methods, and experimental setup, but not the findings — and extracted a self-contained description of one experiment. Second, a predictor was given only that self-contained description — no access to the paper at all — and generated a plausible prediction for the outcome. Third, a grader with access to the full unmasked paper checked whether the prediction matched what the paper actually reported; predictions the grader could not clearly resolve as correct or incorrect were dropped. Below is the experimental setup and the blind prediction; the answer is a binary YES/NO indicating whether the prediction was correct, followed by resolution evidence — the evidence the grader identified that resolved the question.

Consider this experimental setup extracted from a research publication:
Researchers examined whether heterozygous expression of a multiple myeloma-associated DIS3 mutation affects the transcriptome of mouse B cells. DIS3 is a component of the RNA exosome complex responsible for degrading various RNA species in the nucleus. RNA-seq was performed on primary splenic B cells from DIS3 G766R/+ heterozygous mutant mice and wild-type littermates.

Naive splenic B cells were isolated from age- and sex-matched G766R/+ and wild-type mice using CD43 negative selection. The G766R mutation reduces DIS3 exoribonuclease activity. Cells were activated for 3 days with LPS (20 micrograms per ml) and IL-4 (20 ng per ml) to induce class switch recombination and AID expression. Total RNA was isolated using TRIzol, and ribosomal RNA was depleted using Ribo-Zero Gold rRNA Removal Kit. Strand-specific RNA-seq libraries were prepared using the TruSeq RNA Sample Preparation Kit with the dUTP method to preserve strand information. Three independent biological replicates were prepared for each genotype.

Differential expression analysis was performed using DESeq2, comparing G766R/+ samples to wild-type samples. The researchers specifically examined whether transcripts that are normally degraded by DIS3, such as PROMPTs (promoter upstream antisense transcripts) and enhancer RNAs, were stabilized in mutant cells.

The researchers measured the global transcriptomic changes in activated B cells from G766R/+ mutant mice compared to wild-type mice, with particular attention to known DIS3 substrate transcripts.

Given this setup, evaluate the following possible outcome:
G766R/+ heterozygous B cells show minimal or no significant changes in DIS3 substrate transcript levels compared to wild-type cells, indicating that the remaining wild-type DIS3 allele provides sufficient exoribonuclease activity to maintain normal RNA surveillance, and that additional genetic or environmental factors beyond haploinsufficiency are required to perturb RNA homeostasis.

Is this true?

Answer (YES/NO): YES